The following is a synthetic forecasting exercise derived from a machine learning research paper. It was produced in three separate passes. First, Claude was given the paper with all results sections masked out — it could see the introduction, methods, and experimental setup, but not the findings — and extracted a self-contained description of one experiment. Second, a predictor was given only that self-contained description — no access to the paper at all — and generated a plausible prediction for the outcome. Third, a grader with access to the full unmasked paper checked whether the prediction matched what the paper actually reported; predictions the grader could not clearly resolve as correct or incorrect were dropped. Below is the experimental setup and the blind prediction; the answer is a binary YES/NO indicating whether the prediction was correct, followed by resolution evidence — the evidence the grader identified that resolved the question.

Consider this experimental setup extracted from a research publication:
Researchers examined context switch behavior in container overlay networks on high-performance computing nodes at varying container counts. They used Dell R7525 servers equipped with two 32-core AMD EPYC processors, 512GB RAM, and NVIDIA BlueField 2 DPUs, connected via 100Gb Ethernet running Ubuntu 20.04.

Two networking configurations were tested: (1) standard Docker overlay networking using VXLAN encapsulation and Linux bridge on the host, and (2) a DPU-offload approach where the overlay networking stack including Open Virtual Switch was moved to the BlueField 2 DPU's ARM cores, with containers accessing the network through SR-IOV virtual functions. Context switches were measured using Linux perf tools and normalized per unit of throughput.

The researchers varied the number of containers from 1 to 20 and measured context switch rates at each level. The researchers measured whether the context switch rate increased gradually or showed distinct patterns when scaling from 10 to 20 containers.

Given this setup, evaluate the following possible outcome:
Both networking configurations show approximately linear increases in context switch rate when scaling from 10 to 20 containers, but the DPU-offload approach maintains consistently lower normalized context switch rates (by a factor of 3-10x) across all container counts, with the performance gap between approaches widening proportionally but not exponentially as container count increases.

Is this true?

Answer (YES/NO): NO